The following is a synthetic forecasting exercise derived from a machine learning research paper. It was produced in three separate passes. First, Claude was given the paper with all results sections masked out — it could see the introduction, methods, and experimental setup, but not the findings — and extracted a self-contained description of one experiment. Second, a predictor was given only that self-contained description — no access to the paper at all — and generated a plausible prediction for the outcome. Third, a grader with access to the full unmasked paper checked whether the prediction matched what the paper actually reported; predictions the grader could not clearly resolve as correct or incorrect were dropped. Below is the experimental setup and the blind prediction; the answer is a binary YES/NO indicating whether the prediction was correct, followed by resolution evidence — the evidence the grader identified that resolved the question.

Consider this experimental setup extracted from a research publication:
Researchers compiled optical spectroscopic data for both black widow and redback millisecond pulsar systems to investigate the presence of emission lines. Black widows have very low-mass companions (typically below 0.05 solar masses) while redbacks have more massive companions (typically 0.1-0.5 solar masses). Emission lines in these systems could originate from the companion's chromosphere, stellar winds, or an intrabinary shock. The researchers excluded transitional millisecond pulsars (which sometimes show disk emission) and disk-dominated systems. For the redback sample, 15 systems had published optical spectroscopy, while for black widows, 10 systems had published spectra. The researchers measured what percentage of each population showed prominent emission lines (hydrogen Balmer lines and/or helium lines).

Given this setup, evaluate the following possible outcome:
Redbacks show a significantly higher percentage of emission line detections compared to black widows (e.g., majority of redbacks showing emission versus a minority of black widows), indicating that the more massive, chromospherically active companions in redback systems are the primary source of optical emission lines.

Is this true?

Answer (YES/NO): NO